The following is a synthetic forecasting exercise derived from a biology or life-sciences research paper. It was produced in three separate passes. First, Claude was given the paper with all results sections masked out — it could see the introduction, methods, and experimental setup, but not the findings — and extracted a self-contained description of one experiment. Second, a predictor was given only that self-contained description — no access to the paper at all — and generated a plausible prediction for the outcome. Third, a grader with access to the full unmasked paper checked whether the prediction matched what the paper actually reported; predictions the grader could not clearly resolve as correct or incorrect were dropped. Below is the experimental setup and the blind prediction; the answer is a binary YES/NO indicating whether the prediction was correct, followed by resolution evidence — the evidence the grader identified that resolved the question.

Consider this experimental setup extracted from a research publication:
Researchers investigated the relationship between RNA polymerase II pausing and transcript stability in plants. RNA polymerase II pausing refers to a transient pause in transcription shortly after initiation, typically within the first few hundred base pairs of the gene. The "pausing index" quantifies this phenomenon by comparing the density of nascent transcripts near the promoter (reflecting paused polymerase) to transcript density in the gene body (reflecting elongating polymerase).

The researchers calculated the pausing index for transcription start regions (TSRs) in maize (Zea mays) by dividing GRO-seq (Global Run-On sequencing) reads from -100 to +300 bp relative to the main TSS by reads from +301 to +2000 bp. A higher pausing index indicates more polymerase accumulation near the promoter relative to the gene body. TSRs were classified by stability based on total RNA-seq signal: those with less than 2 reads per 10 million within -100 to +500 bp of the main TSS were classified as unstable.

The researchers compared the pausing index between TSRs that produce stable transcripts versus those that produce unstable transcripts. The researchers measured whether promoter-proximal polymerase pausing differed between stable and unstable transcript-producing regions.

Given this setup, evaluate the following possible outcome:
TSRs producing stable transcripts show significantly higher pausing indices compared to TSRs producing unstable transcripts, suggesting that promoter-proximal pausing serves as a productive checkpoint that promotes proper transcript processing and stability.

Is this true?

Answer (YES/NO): NO